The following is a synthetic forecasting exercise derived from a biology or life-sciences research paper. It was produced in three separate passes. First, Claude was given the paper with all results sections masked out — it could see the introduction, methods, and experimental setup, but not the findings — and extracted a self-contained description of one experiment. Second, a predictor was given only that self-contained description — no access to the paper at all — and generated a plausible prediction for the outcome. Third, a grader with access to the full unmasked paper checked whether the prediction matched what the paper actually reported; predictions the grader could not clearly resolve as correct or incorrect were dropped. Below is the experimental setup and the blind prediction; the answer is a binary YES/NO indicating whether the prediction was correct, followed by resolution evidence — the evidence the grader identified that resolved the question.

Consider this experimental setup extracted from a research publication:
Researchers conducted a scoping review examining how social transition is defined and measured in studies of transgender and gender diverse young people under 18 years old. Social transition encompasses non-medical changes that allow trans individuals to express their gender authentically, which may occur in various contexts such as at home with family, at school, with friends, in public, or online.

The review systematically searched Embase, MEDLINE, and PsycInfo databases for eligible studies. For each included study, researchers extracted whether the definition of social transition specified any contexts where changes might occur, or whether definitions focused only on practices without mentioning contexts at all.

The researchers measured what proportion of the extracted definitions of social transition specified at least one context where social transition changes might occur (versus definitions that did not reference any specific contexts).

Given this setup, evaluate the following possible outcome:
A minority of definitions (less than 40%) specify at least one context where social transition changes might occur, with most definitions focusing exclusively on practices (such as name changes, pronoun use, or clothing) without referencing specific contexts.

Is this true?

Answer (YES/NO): NO